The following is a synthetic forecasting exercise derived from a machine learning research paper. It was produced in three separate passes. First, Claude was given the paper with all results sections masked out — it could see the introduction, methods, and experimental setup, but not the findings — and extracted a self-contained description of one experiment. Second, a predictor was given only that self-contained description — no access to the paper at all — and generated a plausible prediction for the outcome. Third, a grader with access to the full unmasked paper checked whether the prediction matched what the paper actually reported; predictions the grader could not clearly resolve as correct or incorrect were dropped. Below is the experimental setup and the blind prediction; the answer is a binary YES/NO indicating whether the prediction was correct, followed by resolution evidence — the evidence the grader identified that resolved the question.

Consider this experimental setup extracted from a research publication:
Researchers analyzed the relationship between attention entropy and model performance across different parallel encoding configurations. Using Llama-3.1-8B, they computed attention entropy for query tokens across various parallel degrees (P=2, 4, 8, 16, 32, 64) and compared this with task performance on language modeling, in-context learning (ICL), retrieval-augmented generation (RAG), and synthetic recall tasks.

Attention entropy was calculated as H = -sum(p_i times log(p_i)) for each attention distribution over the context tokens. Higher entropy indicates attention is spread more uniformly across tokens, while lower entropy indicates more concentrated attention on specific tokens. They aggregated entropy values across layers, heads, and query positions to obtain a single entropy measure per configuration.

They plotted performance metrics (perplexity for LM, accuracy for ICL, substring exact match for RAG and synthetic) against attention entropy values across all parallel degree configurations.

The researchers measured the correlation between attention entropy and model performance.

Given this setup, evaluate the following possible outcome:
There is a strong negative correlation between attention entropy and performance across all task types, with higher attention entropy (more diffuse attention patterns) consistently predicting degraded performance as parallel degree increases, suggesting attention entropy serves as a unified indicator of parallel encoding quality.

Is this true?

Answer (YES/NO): YES